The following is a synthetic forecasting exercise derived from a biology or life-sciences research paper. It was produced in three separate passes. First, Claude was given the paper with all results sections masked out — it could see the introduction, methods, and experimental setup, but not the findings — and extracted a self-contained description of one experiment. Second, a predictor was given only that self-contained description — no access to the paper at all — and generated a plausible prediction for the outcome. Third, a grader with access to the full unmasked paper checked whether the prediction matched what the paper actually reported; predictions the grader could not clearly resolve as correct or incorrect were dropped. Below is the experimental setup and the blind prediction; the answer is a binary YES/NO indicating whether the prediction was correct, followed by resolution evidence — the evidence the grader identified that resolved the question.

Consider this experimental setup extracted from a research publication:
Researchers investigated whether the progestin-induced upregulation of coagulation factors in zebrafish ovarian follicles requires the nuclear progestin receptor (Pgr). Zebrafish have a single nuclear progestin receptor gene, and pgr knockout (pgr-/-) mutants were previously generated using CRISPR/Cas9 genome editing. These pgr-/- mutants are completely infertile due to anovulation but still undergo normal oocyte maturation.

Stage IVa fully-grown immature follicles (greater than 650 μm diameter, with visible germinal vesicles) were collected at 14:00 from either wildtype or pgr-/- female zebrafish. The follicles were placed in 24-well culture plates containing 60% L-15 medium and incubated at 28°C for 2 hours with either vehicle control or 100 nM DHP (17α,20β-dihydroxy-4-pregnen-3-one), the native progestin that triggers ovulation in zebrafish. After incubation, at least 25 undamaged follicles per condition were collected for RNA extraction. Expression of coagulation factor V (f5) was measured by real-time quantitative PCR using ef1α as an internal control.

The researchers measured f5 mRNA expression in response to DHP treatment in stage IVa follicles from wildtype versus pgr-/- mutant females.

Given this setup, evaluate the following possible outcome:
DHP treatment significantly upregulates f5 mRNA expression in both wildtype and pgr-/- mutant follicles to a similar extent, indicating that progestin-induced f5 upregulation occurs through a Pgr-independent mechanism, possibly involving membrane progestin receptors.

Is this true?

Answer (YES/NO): NO